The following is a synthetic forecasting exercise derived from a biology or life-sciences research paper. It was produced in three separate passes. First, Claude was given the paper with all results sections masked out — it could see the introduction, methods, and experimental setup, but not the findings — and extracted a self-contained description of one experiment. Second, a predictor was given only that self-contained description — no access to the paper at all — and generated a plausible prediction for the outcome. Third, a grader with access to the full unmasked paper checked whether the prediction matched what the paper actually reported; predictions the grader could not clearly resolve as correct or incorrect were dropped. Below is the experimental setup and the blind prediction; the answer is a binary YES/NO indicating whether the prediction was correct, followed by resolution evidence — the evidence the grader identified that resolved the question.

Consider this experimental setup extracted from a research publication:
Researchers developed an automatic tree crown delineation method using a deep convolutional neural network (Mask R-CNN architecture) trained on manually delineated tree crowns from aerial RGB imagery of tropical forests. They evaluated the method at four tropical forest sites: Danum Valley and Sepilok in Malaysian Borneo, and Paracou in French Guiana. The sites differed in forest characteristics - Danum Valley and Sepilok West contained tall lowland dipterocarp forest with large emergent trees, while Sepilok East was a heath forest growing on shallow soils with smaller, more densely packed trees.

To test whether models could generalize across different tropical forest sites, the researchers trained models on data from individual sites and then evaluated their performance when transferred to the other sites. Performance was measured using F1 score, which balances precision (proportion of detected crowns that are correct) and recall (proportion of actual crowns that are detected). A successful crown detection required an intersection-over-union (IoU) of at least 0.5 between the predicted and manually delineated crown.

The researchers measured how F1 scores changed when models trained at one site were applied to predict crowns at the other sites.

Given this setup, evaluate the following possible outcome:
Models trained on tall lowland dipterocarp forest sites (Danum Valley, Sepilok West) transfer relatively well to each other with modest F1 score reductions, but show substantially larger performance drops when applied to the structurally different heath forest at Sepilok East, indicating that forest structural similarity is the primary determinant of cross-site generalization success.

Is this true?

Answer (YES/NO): NO